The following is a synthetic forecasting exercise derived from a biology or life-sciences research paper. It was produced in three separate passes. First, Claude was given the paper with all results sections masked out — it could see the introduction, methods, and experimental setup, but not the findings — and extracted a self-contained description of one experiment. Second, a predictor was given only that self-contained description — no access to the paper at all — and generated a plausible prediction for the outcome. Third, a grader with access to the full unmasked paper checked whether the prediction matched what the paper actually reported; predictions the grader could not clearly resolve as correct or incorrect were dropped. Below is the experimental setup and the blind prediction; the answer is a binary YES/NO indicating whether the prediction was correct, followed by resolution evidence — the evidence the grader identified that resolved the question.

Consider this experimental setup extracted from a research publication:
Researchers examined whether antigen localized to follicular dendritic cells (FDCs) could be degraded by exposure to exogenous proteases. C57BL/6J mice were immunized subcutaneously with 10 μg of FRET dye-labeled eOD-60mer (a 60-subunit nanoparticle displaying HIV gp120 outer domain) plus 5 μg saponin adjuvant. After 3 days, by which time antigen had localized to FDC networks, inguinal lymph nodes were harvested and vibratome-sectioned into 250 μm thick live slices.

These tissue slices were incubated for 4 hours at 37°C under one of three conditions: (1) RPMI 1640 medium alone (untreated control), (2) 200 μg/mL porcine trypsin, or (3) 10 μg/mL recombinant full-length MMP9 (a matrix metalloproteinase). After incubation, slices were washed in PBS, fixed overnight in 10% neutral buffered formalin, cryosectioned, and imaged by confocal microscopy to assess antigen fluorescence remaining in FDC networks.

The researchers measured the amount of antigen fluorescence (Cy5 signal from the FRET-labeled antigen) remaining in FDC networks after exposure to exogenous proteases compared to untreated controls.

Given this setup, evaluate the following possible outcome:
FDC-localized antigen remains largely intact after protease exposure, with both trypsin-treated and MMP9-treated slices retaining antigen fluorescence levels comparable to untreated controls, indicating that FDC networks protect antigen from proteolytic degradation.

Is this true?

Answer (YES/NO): NO